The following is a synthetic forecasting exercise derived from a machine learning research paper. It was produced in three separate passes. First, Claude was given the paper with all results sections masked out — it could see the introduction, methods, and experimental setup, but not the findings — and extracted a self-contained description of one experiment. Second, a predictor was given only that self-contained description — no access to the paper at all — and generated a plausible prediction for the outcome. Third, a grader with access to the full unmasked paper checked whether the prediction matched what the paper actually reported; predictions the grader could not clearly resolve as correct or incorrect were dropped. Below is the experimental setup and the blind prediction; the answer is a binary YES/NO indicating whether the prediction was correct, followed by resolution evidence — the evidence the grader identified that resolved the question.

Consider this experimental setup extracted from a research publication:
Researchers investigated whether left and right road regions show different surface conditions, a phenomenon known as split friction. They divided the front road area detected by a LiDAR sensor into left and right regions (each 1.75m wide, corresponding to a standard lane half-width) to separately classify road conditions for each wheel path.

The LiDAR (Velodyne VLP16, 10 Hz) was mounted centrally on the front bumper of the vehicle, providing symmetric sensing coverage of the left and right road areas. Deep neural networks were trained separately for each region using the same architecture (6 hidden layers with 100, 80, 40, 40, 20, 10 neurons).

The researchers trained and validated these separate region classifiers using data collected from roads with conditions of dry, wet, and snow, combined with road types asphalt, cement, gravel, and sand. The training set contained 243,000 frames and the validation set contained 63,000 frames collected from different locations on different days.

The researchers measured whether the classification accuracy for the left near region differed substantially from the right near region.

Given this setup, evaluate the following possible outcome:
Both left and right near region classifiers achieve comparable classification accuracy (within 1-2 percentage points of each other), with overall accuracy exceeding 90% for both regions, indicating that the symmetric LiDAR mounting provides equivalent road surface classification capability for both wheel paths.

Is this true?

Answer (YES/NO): YES